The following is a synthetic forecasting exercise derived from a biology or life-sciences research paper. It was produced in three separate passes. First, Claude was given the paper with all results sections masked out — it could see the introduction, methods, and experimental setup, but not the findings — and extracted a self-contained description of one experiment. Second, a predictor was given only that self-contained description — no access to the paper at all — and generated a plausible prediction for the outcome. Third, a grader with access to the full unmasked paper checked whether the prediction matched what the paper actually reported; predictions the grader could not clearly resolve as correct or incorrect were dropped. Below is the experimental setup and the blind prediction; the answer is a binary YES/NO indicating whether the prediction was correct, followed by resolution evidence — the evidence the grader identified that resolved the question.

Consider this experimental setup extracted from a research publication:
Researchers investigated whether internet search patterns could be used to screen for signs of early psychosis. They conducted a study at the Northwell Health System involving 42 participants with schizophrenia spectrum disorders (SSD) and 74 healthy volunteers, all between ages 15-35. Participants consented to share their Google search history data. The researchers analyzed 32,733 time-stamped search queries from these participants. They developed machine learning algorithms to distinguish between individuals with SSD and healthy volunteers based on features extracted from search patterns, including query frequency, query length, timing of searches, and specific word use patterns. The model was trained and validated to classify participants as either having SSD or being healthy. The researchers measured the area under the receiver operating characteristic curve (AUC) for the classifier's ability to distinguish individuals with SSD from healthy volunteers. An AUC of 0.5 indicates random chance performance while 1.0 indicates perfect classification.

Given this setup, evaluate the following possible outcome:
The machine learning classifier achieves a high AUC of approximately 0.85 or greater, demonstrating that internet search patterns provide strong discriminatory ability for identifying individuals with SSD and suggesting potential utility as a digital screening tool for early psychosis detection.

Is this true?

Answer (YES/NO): NO